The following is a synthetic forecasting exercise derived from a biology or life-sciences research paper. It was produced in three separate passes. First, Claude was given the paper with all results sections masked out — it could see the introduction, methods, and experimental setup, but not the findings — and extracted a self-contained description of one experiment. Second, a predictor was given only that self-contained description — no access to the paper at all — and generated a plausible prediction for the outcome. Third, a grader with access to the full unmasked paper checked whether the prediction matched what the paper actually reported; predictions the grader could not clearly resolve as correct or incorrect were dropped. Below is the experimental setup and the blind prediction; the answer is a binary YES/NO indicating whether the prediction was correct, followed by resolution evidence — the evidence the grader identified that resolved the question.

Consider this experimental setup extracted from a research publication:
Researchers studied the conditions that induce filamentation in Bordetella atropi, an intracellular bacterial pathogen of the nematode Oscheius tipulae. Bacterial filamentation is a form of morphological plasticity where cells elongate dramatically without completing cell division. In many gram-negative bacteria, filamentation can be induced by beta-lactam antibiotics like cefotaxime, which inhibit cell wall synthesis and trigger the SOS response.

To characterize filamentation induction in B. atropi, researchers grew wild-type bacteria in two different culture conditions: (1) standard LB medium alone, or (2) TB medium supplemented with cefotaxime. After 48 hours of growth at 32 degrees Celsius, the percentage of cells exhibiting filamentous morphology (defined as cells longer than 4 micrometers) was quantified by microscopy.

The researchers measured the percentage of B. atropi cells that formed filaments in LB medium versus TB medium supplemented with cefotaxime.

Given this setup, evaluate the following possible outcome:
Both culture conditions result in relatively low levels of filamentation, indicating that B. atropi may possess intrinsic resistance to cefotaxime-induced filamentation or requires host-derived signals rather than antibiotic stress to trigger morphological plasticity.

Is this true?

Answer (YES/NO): NO